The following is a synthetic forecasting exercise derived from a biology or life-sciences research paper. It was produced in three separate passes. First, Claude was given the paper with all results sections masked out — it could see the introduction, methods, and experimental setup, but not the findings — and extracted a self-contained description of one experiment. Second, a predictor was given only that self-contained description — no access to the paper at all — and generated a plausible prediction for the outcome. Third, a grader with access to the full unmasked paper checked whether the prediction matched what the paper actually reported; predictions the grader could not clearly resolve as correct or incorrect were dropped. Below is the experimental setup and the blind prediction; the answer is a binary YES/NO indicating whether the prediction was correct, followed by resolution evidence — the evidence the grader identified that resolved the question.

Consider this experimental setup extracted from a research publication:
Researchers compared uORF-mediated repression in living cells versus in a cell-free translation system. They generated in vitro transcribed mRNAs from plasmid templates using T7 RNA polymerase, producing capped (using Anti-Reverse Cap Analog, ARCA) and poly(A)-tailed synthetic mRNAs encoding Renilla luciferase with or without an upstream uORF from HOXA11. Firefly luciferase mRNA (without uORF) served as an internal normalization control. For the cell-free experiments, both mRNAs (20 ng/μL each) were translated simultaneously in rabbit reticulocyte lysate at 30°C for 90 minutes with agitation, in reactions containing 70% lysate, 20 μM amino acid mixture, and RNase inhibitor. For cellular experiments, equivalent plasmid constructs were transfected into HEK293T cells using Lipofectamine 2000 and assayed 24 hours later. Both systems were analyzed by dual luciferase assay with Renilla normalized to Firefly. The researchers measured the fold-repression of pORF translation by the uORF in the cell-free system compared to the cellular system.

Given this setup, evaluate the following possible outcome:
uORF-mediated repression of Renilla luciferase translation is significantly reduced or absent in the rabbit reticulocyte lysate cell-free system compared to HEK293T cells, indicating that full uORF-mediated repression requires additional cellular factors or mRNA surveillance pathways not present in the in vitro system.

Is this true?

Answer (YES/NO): NO